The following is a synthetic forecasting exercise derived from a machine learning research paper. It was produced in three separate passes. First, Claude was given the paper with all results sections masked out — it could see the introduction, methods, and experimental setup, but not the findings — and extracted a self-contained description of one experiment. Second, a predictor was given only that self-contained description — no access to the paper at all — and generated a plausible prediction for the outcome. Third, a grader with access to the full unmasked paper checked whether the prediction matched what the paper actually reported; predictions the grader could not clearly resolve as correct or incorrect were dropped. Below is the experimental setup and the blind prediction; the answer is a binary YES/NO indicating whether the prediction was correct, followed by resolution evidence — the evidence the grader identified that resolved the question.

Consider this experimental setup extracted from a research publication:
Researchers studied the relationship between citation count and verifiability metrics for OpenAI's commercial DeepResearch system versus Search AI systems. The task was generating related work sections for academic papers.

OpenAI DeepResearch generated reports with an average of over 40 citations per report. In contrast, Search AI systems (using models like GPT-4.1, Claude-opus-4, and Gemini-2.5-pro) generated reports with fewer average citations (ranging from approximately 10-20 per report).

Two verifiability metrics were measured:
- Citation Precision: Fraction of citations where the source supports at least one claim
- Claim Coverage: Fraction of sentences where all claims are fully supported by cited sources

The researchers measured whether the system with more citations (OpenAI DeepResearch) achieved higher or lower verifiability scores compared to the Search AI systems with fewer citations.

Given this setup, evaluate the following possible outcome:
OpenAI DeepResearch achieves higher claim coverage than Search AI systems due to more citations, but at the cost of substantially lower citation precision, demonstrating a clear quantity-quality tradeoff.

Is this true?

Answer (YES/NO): NO